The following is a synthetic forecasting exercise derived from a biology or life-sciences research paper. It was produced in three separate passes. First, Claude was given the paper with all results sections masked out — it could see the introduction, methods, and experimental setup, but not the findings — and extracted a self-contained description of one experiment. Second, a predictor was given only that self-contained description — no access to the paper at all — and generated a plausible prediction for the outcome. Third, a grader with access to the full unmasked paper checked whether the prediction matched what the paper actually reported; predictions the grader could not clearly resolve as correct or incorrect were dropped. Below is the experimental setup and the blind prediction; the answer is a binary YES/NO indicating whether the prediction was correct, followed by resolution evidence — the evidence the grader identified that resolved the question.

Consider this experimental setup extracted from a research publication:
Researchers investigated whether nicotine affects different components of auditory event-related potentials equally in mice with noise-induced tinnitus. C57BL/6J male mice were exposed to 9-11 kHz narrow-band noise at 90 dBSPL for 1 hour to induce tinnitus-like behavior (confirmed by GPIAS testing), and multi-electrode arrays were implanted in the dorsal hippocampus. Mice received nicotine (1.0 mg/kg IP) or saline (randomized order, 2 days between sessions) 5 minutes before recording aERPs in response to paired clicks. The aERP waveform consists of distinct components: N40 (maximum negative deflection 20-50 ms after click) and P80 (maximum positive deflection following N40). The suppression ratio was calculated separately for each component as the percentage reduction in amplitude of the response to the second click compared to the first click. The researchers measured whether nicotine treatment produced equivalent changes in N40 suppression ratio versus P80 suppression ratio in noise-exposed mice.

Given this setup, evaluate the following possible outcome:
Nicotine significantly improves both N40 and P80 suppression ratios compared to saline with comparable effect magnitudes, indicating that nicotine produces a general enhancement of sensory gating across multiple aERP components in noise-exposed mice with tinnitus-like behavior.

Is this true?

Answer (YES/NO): NO